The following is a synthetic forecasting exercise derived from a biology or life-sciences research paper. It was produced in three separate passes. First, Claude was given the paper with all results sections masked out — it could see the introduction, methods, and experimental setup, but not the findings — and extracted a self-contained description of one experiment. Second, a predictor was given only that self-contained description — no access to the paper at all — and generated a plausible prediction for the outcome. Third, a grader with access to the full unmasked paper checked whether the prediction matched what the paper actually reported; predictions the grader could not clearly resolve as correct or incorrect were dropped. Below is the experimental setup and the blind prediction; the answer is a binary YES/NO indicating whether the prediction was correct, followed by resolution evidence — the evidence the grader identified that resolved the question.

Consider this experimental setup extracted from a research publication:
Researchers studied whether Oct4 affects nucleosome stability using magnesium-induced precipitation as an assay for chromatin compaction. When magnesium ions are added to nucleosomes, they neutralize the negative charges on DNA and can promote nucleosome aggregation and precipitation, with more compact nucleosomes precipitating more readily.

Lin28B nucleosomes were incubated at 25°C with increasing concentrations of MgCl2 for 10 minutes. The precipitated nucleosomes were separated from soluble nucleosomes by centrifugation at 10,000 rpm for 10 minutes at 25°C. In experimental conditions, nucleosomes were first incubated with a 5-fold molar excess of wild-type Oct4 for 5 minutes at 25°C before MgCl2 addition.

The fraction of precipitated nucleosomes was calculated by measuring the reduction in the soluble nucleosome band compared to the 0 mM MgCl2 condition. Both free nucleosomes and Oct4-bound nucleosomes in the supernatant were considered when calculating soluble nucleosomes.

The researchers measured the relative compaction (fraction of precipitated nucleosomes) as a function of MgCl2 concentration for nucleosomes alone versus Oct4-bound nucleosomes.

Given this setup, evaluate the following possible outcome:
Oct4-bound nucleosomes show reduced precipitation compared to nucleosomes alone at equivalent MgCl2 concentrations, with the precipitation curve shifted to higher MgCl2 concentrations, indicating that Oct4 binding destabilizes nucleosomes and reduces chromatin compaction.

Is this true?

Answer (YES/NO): NO